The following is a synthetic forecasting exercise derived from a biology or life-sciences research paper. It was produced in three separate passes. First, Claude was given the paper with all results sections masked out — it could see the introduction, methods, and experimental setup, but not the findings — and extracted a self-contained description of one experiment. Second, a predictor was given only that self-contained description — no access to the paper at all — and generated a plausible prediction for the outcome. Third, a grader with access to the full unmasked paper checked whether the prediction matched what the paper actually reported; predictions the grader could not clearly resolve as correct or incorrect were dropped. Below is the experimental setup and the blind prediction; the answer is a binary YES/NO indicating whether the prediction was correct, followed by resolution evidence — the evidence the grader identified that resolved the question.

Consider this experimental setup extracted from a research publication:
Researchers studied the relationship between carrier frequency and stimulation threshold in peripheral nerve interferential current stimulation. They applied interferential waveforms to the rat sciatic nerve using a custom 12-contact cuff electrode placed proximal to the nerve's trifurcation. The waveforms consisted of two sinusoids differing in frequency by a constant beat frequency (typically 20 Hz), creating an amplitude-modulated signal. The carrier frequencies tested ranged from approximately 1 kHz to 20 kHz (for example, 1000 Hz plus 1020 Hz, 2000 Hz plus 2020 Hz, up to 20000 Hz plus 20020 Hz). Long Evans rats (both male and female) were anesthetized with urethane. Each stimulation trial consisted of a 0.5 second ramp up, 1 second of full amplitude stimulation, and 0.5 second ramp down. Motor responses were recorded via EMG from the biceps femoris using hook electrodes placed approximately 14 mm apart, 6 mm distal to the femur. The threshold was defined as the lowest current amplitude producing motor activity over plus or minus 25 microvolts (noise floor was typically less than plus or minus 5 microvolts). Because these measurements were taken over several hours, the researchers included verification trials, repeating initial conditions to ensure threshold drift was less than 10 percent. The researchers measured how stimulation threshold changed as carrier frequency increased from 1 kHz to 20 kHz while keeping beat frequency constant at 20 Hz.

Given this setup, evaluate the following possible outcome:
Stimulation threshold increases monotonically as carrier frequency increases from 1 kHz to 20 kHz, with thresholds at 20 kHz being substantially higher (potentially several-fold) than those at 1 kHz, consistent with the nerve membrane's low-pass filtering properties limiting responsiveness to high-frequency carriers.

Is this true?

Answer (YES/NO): YES